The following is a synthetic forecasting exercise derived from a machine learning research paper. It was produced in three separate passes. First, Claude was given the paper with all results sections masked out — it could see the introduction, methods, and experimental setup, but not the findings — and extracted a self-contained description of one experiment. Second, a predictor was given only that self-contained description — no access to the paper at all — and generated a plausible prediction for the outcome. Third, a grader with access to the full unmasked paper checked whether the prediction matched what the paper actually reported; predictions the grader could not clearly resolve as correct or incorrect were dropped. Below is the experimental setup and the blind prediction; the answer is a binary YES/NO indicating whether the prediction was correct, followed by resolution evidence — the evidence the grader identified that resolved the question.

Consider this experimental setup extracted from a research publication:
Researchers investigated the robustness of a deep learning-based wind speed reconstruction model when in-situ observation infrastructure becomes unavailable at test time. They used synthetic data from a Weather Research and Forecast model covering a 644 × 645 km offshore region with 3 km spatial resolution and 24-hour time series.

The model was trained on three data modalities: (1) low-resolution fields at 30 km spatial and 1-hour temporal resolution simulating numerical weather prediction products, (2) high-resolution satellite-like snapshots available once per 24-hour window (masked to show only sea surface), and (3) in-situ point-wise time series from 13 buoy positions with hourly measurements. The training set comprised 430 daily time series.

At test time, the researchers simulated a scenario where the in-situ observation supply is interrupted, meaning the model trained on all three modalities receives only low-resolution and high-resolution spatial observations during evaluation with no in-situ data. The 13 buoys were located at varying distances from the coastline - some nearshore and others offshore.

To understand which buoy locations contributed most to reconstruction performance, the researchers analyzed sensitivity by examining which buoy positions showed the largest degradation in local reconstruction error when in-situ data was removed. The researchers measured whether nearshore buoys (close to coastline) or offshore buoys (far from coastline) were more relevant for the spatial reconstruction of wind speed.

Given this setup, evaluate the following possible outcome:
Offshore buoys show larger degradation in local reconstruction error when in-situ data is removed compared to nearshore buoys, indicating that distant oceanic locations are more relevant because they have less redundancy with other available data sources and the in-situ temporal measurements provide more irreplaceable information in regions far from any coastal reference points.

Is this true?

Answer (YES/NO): NO